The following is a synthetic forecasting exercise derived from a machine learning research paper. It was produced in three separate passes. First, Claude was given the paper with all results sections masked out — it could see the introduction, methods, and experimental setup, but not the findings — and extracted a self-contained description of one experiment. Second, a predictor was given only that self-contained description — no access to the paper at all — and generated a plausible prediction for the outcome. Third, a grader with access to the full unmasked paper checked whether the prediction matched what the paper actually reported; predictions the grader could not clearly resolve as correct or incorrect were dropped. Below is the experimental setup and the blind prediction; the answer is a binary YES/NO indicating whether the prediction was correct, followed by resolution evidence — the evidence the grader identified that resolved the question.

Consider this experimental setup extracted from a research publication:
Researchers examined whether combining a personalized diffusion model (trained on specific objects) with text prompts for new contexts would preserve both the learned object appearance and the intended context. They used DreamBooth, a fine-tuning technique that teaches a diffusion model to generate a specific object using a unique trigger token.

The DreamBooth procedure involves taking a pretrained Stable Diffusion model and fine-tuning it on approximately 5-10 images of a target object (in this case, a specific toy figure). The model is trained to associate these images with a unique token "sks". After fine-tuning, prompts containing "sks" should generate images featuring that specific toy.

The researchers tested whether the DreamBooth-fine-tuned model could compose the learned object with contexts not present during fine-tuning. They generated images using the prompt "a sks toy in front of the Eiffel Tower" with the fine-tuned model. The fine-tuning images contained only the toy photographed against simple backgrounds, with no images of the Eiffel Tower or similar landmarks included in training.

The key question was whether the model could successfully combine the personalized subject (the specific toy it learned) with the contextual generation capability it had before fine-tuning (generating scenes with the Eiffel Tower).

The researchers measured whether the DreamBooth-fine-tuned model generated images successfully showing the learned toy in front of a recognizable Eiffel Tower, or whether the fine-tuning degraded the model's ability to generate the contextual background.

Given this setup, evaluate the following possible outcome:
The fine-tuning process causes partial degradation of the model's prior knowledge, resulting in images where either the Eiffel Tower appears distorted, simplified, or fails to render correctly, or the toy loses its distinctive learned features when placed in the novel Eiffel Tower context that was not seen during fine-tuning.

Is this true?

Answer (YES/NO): YES